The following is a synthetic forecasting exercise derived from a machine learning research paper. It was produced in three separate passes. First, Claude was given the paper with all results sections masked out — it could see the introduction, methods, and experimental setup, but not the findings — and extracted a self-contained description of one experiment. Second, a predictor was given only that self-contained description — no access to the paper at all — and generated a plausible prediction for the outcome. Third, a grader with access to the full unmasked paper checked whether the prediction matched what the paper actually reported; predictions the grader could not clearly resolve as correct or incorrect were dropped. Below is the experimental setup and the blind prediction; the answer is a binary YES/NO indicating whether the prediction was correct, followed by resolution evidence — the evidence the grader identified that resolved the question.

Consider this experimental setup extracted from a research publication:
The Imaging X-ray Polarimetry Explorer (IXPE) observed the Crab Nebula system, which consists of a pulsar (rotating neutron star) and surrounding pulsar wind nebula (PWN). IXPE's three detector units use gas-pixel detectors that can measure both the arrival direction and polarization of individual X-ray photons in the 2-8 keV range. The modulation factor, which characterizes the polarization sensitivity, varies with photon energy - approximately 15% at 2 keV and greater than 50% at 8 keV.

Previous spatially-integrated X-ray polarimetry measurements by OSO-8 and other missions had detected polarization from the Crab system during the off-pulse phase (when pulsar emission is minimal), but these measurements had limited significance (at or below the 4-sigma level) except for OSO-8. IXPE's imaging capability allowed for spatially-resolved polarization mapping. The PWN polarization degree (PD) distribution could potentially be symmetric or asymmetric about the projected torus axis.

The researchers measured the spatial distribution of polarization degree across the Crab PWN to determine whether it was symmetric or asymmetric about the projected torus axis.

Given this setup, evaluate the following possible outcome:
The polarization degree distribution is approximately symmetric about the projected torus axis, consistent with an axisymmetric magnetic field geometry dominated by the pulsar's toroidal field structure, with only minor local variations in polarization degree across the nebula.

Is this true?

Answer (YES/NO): NO